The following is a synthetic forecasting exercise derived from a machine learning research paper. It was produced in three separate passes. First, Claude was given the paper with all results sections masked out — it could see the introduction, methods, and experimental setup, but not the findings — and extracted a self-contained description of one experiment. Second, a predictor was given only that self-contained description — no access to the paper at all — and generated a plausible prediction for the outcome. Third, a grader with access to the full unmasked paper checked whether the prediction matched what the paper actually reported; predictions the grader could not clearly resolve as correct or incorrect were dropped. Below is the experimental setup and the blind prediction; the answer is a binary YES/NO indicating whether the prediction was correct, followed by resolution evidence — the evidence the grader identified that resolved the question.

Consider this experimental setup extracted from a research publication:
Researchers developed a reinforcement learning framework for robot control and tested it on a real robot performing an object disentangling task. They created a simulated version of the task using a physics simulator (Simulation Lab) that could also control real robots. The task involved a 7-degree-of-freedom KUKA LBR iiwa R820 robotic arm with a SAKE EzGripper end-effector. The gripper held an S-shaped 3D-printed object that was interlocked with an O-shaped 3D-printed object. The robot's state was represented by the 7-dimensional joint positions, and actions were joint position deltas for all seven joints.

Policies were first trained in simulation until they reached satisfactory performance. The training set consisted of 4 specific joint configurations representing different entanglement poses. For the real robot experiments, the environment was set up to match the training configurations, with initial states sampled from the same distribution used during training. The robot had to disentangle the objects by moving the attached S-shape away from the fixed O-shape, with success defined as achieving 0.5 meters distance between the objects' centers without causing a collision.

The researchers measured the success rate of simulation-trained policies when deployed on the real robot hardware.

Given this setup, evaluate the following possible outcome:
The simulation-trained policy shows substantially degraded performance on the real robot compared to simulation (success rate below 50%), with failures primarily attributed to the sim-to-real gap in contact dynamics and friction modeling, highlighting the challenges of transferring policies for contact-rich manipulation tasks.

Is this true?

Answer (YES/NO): NO